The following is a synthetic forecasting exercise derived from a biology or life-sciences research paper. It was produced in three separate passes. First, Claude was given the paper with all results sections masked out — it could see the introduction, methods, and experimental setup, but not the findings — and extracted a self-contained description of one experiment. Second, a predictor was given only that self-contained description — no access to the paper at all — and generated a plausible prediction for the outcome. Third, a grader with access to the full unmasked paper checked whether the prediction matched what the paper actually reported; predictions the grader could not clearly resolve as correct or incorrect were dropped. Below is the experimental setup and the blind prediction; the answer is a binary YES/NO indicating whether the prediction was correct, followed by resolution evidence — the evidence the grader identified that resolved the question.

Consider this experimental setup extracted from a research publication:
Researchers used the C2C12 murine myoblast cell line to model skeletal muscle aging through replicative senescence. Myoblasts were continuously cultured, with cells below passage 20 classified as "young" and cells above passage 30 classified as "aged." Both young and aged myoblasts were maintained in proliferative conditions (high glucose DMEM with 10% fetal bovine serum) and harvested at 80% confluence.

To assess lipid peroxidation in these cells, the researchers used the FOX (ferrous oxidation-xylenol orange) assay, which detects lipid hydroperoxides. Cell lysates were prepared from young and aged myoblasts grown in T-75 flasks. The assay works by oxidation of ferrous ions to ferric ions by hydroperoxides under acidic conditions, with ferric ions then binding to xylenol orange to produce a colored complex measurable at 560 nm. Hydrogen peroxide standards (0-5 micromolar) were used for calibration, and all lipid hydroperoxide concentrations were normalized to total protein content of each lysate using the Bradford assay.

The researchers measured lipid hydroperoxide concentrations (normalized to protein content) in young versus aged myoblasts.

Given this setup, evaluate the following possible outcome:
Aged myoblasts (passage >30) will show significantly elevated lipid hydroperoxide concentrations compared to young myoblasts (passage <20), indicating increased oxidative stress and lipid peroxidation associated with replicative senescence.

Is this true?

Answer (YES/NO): NO